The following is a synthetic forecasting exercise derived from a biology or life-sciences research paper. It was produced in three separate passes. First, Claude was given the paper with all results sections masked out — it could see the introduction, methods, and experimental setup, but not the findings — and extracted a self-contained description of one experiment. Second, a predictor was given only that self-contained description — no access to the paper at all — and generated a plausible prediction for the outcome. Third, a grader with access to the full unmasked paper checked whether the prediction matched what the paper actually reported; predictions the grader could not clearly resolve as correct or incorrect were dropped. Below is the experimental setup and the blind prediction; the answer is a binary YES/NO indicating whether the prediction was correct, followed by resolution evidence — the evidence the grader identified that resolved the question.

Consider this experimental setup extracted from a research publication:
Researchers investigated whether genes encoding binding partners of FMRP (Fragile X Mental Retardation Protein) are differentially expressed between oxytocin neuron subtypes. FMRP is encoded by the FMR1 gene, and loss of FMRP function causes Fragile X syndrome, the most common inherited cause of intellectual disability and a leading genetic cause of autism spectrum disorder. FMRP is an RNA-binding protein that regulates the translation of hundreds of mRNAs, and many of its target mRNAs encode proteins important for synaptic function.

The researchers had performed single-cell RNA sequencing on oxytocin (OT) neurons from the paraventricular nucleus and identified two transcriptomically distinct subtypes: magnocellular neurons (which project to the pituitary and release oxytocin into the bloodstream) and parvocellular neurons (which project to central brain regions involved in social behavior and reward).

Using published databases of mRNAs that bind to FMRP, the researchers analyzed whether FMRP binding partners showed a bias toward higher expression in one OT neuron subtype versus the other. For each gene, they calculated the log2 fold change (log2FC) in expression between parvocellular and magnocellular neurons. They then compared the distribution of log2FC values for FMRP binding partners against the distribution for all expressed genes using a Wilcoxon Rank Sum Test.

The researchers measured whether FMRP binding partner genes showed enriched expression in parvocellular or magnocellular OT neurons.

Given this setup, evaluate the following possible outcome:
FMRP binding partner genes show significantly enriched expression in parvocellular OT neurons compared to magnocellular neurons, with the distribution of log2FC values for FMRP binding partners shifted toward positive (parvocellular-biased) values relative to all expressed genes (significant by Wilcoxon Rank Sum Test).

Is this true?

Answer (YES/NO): YES